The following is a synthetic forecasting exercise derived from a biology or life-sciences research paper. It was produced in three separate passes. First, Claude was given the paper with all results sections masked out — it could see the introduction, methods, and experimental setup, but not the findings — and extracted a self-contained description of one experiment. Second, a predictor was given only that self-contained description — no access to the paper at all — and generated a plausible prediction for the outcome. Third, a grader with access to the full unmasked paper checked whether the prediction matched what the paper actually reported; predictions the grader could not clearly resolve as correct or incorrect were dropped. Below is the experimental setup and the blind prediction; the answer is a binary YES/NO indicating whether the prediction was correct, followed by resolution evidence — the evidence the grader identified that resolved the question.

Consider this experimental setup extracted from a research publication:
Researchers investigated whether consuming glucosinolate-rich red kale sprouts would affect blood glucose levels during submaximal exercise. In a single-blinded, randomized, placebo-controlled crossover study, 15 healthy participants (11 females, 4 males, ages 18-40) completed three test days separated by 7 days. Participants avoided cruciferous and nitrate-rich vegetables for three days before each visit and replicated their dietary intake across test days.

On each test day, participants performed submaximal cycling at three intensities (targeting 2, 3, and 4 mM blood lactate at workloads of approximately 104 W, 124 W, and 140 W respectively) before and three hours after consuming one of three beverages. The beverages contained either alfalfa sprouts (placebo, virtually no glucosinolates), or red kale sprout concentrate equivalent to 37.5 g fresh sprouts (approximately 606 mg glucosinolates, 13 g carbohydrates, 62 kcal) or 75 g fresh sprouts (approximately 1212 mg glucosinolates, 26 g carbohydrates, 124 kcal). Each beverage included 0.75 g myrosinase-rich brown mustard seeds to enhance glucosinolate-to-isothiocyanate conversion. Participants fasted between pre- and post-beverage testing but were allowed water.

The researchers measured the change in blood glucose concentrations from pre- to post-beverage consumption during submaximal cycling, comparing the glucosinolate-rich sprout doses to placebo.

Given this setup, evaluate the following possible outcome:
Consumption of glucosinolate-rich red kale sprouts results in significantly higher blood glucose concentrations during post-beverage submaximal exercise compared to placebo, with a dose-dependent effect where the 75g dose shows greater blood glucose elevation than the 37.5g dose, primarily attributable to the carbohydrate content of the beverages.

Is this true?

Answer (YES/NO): NO